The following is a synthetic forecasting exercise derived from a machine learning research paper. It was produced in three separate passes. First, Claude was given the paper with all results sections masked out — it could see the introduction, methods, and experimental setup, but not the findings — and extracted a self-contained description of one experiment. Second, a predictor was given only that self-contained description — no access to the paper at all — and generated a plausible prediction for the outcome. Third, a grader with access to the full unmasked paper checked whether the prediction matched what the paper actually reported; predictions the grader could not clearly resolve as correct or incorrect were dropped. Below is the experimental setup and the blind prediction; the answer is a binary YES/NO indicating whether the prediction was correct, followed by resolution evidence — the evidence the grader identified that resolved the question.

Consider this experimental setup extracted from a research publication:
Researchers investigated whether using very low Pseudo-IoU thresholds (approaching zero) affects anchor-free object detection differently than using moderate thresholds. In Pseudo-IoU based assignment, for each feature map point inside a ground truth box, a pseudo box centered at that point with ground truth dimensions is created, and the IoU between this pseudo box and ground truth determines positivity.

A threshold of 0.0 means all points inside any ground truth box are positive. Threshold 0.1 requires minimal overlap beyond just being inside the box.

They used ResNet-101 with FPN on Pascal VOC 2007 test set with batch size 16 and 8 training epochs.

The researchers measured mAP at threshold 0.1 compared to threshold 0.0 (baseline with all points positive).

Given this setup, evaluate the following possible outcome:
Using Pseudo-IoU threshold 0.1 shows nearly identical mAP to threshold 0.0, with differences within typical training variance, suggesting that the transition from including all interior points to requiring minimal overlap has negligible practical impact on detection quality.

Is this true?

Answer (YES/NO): YES